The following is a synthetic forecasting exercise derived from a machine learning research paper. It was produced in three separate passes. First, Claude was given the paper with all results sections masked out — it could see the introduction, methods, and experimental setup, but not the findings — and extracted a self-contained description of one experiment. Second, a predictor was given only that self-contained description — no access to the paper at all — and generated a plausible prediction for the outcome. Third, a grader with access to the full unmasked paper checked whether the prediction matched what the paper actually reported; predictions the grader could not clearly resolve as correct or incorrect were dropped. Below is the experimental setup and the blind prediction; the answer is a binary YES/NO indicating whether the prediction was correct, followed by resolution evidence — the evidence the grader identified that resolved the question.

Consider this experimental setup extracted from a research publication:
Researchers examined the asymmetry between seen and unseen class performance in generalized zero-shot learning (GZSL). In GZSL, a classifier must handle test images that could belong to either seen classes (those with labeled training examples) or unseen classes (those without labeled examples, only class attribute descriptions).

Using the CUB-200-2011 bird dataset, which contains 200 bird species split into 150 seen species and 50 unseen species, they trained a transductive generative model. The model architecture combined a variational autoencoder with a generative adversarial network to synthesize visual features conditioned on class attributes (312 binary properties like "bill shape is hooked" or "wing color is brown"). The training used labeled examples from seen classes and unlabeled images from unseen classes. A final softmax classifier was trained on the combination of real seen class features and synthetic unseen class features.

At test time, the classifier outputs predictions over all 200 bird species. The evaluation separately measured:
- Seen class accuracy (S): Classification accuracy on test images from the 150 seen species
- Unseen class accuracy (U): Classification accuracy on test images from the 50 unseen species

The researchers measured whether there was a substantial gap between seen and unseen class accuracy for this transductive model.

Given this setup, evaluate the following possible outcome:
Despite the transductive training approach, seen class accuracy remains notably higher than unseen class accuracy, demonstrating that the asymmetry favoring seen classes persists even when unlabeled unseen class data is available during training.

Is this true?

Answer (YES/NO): NO